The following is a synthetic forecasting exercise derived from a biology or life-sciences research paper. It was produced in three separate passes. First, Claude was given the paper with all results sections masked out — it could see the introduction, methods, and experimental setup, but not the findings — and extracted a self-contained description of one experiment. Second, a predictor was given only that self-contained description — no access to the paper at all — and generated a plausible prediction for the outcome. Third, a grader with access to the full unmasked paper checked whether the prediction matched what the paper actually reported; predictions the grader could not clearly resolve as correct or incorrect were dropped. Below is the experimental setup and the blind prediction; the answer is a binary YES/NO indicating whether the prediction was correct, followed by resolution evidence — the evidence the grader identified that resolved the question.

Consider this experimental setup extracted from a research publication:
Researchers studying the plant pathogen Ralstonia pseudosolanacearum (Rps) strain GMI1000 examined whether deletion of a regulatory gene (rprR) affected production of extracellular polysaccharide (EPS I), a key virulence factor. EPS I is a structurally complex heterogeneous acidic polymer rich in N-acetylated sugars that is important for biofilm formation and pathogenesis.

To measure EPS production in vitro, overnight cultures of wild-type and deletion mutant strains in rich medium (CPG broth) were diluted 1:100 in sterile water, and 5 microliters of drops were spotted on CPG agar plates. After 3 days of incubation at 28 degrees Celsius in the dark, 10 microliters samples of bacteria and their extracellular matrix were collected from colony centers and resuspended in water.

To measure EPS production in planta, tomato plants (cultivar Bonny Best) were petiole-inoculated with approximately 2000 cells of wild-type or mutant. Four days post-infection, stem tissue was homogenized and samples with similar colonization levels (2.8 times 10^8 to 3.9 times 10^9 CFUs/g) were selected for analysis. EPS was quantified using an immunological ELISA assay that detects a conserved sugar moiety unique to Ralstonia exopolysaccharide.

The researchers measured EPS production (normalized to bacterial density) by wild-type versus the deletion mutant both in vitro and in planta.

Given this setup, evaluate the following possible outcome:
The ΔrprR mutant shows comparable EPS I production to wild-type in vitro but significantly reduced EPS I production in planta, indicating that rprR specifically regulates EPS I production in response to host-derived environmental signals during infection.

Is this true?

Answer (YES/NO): NO